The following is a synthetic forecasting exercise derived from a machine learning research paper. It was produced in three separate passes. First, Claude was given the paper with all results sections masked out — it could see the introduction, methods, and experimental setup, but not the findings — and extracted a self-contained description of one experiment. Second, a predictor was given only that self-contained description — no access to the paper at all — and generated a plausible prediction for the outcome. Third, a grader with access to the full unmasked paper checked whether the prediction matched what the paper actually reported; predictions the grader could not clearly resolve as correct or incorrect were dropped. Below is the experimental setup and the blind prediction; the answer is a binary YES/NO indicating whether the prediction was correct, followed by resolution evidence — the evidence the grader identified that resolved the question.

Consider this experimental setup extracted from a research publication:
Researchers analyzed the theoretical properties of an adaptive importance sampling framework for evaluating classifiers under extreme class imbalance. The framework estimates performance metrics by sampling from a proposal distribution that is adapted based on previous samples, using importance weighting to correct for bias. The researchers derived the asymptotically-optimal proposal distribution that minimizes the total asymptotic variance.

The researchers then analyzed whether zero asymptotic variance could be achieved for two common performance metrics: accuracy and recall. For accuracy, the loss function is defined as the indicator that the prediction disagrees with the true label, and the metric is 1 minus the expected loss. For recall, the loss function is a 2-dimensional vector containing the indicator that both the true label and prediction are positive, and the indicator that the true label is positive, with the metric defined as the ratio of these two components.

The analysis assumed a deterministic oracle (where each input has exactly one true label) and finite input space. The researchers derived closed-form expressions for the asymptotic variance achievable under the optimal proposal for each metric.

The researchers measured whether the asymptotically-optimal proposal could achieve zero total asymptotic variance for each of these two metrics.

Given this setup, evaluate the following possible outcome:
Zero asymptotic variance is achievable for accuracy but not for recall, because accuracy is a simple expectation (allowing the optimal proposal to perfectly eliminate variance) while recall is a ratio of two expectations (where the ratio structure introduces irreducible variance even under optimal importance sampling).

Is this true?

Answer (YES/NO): YES